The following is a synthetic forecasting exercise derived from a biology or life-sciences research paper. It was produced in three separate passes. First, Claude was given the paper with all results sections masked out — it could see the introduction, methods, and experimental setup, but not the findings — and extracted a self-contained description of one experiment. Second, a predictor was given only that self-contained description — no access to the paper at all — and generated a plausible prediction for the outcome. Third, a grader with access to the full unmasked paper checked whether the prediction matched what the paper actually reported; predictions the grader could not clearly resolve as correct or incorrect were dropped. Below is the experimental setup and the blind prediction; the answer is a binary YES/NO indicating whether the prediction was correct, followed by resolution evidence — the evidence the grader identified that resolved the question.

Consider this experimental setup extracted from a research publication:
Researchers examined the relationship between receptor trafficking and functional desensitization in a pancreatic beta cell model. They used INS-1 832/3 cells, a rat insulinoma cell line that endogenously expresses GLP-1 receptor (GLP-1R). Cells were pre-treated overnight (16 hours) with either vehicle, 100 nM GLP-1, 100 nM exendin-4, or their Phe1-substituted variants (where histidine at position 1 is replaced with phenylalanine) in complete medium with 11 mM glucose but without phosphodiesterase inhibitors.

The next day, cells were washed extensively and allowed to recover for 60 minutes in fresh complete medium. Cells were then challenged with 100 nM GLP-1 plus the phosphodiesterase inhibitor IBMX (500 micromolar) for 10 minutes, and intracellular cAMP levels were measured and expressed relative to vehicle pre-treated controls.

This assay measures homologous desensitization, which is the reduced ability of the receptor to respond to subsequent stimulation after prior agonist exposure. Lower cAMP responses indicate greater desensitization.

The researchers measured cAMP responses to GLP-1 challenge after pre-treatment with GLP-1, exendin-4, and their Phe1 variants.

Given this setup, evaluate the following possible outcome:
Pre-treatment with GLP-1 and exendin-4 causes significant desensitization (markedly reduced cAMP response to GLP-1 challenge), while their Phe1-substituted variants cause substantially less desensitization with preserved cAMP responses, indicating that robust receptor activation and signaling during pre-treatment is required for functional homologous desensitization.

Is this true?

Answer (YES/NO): YES